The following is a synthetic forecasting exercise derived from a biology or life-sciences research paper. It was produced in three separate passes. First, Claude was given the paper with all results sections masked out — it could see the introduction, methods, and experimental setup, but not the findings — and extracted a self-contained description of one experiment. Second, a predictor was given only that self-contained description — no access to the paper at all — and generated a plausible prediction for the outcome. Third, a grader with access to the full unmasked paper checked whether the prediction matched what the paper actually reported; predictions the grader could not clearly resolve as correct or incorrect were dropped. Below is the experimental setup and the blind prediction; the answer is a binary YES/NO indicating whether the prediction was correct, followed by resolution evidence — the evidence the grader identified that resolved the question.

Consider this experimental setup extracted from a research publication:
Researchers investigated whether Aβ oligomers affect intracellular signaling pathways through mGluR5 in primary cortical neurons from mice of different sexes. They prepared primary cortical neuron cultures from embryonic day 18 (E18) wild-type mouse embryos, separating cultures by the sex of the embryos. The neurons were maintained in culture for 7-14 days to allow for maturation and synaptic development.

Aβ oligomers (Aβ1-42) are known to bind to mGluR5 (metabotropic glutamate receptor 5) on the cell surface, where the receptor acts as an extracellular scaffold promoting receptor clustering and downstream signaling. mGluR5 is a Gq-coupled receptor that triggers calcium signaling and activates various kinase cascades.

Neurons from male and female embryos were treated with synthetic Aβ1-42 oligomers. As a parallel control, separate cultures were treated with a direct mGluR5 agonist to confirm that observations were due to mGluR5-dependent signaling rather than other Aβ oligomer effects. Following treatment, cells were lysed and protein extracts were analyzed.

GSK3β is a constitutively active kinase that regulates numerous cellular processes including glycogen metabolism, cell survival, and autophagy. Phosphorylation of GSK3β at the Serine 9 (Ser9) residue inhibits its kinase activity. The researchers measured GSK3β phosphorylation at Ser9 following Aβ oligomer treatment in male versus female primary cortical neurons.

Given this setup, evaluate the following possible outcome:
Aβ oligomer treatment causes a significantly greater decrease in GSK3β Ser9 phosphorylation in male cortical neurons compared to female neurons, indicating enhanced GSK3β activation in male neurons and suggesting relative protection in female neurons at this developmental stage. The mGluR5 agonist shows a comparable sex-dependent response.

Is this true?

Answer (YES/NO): NO